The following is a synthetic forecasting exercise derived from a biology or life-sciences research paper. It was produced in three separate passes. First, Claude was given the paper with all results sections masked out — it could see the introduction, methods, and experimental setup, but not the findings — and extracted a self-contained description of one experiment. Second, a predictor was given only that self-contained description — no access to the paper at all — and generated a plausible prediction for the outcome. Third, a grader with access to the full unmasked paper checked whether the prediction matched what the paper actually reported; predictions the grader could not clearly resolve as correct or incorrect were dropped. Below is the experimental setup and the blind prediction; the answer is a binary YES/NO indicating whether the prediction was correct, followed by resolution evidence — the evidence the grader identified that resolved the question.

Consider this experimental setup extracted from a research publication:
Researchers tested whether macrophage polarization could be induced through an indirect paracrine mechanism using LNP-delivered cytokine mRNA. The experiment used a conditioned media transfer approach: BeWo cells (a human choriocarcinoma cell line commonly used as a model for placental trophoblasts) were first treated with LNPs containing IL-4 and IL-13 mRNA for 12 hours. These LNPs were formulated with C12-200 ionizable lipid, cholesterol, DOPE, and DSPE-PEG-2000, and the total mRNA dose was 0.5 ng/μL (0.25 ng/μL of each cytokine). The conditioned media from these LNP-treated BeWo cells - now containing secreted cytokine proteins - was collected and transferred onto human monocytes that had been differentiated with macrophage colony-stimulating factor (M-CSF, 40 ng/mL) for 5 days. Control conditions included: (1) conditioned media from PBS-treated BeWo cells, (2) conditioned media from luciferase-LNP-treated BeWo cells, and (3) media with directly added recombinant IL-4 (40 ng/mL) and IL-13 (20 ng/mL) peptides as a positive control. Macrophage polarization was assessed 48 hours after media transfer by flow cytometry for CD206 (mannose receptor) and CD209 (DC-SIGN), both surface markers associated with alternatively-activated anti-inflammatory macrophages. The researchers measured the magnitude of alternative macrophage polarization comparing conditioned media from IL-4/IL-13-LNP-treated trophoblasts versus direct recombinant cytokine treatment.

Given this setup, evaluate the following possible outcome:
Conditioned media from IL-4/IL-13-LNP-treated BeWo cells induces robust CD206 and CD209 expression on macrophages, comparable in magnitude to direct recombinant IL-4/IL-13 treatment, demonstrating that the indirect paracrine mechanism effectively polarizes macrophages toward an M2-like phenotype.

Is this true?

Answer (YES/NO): NO